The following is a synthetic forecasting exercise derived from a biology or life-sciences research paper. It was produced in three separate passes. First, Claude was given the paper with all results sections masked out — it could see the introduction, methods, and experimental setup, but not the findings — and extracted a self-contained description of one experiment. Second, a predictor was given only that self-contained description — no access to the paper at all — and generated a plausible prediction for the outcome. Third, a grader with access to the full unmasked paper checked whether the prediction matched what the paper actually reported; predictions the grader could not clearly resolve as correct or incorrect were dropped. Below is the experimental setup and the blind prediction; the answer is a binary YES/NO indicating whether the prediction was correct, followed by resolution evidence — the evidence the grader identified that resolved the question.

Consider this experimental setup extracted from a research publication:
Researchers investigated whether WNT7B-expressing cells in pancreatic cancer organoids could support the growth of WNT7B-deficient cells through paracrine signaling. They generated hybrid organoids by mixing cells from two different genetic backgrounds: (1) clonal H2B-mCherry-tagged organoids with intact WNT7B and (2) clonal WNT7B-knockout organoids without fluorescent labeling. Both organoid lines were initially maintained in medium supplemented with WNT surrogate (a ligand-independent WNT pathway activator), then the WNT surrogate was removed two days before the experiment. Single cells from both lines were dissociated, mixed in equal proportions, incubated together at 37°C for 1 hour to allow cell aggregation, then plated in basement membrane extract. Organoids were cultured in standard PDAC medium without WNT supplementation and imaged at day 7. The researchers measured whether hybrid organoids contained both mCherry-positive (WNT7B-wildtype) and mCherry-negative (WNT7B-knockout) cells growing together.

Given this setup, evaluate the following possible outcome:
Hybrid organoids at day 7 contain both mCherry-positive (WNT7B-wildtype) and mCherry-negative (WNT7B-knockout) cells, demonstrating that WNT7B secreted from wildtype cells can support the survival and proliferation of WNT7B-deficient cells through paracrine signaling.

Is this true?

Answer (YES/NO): NO